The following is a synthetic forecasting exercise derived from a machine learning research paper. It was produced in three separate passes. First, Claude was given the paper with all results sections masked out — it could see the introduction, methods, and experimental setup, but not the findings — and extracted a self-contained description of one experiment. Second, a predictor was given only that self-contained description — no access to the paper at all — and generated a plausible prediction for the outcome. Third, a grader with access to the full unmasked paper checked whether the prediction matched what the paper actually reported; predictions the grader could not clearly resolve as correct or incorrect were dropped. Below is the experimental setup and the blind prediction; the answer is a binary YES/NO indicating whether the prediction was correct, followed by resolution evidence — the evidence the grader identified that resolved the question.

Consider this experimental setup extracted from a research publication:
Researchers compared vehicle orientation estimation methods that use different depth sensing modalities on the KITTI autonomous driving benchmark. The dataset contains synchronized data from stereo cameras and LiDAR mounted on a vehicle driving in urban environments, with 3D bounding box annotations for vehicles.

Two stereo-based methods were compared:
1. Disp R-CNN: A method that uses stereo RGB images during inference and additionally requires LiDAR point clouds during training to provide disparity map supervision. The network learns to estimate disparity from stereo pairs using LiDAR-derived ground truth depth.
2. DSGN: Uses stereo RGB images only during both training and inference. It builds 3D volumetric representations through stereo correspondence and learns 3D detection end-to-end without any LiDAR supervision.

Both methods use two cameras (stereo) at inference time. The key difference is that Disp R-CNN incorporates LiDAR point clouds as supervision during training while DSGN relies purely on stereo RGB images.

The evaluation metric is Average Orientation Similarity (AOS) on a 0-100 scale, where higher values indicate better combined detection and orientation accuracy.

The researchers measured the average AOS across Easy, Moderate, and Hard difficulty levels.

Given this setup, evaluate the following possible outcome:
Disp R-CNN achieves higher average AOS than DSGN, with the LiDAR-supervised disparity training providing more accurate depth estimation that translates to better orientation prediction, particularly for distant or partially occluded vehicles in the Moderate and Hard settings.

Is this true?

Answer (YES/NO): NO